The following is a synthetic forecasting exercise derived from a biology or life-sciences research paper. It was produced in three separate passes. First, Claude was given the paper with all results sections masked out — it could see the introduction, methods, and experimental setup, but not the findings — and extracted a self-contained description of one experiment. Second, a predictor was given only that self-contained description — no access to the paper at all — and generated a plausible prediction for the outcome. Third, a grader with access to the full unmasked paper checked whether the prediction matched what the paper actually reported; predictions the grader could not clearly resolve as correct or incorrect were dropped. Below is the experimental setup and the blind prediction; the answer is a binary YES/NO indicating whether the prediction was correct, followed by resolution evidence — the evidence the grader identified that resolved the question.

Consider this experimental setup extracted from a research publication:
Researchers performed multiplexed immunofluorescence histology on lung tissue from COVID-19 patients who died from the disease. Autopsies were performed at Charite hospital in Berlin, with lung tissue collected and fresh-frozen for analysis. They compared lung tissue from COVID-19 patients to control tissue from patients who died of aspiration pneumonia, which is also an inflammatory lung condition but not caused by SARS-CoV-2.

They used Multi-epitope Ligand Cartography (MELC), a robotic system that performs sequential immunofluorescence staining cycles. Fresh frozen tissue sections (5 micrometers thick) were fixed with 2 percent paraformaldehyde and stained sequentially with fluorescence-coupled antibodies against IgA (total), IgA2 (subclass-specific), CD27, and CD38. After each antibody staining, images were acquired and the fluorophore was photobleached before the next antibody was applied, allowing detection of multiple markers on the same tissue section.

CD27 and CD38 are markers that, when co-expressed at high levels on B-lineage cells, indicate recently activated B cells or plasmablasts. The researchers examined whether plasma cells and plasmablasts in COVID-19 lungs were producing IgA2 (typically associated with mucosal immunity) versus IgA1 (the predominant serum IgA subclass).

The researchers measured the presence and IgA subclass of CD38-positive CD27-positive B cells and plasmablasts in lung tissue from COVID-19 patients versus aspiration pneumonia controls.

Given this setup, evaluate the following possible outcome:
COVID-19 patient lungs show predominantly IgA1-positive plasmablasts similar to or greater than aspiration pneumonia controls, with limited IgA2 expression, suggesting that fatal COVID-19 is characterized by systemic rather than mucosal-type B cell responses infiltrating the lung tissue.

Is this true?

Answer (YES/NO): NO